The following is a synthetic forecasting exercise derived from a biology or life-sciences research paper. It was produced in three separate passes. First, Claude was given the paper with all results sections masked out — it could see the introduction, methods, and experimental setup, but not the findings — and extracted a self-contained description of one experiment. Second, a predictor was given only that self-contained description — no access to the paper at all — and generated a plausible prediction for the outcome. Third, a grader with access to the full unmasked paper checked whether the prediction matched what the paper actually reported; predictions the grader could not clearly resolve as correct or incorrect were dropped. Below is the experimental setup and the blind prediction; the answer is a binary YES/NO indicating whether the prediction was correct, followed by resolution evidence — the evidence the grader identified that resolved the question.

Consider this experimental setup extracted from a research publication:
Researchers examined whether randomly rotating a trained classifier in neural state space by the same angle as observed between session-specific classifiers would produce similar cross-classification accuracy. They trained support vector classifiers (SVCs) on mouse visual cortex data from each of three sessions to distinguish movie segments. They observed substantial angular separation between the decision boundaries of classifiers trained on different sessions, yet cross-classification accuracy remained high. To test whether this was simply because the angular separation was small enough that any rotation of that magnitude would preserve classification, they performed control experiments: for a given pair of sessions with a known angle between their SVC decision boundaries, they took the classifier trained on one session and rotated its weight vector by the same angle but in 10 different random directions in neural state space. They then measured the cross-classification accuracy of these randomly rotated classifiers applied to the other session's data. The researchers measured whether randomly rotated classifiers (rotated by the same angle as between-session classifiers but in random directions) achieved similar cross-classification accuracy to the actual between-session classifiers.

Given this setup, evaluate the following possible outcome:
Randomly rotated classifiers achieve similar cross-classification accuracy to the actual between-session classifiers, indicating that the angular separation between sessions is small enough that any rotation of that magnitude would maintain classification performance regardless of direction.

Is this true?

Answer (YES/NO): YES